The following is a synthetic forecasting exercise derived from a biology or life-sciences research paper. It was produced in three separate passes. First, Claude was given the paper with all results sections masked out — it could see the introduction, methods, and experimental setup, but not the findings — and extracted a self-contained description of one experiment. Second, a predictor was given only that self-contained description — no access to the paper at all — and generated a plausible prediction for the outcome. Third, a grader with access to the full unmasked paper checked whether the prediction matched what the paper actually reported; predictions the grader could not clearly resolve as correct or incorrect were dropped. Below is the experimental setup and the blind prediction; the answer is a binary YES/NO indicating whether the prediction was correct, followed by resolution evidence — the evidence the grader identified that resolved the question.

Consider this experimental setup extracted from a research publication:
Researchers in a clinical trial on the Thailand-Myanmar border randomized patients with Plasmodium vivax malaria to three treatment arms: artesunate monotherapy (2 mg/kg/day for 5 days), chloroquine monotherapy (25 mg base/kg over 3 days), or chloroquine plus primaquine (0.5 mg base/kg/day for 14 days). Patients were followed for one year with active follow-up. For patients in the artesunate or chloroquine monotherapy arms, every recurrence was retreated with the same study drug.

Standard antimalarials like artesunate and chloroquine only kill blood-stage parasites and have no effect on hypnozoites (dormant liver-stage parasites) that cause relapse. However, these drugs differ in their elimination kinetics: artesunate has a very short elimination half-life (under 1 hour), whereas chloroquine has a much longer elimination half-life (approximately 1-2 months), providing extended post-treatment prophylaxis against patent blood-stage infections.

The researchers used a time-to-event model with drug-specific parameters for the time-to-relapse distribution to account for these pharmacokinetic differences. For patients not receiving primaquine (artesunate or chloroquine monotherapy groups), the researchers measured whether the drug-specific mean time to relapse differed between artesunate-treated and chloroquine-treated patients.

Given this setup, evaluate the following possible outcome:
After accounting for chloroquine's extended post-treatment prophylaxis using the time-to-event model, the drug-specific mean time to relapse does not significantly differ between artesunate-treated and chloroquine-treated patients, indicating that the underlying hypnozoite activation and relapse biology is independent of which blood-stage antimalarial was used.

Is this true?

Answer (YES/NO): YES